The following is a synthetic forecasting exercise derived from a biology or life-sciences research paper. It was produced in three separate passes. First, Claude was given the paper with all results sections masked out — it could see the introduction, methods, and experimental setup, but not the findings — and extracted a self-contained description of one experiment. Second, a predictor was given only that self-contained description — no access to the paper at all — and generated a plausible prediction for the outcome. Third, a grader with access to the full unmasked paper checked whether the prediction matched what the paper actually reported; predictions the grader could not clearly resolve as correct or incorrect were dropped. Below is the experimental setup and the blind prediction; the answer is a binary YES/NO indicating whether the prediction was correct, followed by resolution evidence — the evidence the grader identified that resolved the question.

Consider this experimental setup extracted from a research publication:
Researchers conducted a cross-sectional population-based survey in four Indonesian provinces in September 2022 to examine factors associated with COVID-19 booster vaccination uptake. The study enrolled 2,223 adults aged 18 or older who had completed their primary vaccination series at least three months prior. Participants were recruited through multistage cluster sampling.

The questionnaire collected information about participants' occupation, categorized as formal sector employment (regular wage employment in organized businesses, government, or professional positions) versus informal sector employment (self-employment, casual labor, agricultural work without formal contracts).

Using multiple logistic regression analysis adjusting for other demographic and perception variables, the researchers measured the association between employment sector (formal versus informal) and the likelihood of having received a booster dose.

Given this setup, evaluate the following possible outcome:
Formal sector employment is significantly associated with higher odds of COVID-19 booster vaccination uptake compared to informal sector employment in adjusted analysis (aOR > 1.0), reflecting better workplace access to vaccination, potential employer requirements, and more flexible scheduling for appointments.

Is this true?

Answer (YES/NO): YES